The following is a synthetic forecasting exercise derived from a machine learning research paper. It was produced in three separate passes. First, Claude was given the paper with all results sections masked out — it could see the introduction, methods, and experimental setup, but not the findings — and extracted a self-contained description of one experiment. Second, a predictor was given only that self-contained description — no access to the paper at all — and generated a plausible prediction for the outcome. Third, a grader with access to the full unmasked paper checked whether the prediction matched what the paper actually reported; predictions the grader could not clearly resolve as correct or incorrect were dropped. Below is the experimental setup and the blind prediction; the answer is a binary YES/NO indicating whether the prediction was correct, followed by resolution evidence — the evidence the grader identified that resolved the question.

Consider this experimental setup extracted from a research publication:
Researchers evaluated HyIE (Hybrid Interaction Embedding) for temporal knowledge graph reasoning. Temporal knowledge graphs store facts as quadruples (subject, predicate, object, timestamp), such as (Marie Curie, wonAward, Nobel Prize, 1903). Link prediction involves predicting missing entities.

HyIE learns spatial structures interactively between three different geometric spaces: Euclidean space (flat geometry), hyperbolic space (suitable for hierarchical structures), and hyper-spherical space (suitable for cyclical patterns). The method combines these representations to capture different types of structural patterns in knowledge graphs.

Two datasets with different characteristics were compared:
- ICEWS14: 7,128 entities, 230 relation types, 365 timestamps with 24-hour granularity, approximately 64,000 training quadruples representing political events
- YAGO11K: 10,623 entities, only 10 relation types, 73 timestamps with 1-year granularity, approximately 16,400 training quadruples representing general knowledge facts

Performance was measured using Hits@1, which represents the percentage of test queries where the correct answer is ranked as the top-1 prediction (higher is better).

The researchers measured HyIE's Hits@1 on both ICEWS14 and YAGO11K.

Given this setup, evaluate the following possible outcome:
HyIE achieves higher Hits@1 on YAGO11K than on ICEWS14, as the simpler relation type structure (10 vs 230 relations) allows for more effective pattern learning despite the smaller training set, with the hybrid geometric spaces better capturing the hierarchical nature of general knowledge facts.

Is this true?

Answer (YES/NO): NO